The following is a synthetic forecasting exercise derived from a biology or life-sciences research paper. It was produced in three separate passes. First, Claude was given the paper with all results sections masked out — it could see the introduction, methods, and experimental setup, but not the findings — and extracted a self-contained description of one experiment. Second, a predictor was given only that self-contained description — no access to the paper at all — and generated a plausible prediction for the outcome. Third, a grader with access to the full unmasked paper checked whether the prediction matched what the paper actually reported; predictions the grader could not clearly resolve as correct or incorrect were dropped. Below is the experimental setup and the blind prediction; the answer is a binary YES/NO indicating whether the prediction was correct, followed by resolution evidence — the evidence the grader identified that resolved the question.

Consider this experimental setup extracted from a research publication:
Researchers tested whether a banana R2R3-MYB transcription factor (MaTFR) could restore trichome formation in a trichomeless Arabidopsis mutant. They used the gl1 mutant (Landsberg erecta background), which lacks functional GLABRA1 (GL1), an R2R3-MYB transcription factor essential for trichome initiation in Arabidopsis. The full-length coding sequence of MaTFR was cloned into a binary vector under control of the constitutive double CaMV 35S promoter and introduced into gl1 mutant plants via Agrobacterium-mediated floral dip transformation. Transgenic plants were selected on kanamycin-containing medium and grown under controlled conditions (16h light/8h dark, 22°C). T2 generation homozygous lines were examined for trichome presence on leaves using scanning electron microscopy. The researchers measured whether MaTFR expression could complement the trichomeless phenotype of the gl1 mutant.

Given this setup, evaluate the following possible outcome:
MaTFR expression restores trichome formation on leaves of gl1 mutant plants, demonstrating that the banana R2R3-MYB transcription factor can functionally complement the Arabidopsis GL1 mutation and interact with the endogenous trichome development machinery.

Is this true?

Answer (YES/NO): NO